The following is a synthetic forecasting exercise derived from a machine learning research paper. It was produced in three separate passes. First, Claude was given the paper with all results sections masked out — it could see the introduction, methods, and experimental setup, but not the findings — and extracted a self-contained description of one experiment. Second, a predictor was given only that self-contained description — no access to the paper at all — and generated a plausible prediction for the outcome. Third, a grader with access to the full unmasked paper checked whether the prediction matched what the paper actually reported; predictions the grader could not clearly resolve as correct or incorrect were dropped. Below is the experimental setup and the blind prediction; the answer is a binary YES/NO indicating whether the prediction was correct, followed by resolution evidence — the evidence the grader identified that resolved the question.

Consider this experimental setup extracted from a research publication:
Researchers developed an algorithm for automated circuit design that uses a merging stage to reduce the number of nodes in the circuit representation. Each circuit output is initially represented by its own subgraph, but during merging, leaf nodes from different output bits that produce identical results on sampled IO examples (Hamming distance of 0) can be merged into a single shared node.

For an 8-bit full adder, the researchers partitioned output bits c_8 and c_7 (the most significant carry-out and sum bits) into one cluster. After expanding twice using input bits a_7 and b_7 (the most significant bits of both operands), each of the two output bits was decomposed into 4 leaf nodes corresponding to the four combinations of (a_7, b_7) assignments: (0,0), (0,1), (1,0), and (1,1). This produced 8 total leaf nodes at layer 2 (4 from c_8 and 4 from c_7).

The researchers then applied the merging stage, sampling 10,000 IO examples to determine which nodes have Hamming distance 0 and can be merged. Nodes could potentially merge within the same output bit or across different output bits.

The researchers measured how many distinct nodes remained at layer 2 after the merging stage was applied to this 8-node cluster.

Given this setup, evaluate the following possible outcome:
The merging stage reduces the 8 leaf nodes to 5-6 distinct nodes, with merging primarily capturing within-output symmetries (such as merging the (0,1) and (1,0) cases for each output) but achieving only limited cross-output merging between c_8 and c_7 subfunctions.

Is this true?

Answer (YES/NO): NO